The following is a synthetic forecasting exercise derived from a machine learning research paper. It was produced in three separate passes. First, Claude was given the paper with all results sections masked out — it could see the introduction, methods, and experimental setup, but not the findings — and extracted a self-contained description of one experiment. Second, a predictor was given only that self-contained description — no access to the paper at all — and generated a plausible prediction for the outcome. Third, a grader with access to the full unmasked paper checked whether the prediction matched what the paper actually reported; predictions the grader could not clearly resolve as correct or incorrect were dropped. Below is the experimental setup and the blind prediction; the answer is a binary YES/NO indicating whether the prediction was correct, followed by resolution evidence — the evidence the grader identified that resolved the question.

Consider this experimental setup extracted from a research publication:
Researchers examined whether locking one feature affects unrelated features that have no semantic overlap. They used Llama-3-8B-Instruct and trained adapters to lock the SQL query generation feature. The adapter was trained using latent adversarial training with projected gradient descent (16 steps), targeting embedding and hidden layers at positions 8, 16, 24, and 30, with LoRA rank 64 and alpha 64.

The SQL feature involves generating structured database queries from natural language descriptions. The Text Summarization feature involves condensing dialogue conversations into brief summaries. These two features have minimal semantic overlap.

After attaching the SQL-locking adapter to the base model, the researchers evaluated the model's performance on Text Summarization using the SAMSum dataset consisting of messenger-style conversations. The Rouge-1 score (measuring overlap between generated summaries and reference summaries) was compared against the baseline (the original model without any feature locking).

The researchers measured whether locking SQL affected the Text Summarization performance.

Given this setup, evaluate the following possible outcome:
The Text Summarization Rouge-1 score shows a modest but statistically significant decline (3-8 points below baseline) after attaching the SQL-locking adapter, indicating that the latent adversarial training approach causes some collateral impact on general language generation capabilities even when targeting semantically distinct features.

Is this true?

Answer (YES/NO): NO